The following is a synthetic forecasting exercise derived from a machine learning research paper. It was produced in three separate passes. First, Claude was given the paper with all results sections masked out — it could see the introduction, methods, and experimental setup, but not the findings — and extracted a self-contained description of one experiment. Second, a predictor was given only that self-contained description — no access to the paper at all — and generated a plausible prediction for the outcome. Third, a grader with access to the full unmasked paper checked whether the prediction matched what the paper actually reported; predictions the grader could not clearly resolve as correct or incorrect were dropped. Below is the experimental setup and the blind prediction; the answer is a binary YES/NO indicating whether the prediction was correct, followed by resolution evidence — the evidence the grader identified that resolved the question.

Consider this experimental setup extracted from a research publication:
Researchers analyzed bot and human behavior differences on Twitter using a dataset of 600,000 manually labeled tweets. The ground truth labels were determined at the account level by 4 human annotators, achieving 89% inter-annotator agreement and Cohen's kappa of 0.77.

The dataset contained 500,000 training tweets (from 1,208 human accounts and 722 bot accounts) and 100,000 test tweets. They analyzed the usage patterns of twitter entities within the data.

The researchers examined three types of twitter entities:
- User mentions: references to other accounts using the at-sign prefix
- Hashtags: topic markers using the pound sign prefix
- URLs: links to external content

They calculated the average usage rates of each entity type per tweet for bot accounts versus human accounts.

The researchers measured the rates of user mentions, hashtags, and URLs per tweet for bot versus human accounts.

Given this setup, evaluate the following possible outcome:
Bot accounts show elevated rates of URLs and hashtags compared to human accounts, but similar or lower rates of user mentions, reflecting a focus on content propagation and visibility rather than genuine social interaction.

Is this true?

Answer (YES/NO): YES